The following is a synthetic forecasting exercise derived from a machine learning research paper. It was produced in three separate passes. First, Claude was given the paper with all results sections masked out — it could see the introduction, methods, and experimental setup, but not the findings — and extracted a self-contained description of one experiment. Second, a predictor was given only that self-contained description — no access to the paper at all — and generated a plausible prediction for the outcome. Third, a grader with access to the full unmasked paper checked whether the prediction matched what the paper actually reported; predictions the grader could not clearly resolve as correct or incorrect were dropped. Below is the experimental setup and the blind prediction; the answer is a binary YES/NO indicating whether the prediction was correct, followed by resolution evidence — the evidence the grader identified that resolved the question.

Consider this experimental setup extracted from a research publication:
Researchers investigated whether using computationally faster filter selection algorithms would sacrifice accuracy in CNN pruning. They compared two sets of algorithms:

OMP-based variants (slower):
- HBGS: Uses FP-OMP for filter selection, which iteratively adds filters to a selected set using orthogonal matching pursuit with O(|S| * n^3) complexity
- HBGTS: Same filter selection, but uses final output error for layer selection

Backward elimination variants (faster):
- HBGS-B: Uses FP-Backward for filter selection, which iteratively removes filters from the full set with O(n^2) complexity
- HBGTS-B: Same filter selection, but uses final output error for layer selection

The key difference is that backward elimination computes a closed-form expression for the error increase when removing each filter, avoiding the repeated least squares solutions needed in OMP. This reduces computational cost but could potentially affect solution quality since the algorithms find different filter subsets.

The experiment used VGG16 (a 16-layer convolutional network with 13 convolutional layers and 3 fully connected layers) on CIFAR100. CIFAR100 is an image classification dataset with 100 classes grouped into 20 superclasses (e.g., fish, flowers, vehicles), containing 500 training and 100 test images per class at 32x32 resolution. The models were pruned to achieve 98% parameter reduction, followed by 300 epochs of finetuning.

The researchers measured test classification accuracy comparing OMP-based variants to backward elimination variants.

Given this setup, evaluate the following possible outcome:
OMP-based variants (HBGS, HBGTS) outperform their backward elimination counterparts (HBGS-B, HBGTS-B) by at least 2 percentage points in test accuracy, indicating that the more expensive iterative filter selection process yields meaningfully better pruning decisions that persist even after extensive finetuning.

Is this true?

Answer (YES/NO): NO